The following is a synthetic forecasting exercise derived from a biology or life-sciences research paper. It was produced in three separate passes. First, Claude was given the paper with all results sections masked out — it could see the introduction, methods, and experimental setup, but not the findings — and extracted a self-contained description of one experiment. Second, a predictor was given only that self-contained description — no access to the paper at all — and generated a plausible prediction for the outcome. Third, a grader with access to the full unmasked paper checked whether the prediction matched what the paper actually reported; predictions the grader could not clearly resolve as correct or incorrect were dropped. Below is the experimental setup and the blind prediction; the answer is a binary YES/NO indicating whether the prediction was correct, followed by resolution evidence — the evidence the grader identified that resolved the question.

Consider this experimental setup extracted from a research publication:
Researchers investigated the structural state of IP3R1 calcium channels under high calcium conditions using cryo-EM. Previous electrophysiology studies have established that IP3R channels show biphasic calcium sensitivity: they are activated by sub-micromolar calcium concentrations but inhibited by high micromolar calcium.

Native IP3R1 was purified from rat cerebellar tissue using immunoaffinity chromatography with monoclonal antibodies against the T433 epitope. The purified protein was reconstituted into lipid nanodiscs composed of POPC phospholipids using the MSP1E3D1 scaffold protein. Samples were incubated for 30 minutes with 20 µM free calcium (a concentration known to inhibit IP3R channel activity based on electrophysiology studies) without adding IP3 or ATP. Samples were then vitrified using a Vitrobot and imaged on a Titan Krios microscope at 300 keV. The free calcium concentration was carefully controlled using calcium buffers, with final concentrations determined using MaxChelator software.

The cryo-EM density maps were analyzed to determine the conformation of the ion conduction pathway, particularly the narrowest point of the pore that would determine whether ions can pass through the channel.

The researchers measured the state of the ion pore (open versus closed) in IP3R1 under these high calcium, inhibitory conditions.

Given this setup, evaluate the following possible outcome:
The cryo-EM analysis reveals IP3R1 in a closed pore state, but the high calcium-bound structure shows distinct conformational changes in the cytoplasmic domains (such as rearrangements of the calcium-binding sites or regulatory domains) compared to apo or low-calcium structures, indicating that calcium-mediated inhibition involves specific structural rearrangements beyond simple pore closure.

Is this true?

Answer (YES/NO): NO